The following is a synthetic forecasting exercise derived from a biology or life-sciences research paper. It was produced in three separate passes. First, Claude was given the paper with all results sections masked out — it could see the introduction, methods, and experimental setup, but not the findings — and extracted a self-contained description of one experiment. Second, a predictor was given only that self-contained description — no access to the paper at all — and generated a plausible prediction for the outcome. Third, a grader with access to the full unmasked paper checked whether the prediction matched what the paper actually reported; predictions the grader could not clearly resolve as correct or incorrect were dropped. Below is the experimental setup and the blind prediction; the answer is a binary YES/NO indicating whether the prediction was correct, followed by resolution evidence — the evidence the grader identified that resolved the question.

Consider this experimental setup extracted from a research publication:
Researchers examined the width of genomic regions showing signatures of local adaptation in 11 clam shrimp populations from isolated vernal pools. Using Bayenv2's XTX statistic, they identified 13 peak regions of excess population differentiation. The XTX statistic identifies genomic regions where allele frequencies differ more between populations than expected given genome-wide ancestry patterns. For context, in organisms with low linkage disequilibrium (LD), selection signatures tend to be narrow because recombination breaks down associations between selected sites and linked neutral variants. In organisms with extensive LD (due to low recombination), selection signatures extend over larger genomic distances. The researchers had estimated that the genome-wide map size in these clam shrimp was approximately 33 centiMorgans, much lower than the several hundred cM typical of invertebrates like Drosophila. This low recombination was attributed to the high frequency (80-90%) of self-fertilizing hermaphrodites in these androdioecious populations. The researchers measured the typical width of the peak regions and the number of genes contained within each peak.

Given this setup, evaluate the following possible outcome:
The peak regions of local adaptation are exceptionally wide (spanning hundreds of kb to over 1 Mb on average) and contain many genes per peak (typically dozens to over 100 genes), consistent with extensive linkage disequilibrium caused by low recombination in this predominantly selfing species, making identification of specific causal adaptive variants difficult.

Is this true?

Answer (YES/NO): NO